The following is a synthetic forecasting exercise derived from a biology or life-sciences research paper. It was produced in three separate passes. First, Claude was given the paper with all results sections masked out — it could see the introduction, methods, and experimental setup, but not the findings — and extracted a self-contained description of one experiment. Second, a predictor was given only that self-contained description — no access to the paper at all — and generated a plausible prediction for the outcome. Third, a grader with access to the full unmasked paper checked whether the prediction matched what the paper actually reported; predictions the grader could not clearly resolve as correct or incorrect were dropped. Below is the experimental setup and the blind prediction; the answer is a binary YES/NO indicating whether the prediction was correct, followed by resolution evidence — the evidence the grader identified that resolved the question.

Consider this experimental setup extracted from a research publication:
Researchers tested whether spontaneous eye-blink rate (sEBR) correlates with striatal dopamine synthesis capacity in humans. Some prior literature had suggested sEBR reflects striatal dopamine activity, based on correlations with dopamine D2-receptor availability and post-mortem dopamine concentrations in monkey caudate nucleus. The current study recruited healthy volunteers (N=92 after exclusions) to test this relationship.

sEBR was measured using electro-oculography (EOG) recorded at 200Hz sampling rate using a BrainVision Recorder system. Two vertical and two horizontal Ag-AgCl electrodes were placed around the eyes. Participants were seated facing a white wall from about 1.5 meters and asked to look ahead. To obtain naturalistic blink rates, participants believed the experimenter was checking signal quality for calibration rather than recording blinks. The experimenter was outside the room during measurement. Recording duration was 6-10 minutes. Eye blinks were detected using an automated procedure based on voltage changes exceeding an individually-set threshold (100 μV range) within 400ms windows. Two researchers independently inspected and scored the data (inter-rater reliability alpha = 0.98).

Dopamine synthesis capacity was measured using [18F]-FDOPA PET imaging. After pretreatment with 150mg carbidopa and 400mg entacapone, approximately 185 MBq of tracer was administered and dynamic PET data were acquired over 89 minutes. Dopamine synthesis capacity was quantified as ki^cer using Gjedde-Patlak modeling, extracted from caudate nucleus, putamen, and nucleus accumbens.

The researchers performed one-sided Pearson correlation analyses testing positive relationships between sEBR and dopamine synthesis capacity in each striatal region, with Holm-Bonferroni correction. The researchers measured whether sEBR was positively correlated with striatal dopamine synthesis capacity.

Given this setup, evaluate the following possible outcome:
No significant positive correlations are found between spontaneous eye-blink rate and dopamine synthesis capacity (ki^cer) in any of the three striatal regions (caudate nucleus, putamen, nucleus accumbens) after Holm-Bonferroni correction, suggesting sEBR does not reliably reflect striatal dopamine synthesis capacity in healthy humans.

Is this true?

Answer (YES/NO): YES